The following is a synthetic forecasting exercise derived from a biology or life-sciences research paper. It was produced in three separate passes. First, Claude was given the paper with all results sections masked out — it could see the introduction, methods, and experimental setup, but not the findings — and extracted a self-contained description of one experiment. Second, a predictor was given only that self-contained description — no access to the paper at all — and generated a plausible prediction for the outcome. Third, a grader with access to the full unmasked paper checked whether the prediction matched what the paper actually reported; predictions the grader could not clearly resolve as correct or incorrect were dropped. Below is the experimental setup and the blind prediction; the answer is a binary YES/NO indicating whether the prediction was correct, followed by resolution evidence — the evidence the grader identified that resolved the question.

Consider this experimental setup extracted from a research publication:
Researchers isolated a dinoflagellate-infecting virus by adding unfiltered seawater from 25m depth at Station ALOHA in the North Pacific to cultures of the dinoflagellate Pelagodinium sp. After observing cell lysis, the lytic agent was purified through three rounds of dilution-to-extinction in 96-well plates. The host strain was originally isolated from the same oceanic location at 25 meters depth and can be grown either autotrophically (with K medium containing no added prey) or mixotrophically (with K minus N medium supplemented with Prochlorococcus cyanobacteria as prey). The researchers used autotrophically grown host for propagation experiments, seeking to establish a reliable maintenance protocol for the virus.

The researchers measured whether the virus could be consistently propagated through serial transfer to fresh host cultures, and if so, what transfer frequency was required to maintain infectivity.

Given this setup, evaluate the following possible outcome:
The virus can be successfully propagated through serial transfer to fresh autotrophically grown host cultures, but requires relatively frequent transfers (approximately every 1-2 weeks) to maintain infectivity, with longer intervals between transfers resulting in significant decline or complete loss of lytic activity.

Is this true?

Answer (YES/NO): NO